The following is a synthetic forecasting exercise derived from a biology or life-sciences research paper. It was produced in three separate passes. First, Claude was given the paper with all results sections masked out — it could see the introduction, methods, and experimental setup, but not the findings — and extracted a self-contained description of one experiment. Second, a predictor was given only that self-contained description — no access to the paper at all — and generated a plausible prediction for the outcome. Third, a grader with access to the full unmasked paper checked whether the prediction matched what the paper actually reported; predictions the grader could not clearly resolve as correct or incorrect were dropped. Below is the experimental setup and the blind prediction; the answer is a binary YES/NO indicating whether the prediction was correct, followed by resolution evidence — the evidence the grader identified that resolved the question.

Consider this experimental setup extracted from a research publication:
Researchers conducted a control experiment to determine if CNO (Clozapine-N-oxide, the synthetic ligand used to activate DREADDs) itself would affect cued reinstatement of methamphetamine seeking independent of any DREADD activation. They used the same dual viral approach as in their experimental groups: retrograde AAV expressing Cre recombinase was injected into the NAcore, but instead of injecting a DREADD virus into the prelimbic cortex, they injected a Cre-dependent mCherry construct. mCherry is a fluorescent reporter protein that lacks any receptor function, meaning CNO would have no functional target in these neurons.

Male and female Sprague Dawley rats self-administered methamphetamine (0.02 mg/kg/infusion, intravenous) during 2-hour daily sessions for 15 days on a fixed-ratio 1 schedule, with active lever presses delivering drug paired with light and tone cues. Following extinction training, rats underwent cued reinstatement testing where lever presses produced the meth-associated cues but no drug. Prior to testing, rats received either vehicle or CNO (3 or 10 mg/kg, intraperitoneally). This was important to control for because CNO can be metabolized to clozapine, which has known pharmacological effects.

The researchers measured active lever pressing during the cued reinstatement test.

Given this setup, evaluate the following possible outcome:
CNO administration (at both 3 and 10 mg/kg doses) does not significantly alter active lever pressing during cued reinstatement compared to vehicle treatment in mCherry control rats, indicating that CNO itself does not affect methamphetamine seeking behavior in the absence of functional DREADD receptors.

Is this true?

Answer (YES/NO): YES